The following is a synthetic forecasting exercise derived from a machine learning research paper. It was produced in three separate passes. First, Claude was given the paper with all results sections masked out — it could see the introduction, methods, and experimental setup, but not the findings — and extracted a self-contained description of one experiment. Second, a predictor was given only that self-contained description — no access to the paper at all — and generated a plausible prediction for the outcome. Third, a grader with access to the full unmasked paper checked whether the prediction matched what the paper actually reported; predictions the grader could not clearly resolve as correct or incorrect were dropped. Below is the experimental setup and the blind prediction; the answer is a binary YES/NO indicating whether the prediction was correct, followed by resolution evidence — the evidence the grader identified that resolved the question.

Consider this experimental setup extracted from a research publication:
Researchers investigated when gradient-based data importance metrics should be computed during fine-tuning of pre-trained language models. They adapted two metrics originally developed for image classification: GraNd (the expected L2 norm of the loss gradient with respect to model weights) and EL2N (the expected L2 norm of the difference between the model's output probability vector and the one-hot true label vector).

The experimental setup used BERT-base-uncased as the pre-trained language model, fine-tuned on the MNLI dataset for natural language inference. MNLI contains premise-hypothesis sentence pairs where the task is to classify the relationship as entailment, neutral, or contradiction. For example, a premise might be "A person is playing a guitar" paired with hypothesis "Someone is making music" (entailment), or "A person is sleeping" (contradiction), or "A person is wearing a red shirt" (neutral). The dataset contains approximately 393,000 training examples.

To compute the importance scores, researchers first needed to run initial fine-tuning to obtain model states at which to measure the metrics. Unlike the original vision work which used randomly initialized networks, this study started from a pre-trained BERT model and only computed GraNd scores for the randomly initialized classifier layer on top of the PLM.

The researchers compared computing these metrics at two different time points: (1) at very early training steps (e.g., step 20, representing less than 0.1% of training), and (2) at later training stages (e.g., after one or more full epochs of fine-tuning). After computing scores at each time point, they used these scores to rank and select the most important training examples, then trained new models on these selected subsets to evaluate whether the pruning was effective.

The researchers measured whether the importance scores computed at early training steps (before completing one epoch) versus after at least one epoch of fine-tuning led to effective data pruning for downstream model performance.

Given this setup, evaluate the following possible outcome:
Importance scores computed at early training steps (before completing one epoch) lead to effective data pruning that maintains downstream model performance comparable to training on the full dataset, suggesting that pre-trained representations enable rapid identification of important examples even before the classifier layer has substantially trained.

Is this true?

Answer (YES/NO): NO